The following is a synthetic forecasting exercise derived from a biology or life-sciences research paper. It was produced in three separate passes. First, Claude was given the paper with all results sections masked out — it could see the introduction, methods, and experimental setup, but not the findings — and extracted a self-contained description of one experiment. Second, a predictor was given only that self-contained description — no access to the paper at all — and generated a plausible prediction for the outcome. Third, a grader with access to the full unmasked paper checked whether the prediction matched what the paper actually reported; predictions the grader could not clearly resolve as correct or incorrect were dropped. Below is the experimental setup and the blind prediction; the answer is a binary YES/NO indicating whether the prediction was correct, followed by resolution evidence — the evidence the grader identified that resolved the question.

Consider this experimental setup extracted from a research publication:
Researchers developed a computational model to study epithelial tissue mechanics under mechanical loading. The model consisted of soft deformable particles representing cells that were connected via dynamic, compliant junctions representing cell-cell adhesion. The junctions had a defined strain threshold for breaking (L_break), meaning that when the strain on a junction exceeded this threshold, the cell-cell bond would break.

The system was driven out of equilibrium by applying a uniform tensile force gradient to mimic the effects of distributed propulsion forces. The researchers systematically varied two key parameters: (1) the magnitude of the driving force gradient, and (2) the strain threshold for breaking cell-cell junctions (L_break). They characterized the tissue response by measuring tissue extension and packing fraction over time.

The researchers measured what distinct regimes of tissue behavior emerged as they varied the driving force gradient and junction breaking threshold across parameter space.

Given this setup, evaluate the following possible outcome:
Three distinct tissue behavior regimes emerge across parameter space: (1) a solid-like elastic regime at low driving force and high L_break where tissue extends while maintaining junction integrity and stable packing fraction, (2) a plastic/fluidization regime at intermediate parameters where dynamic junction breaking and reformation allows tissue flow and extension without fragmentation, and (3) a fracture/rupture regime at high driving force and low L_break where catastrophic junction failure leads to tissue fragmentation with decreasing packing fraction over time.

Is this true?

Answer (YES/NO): YES